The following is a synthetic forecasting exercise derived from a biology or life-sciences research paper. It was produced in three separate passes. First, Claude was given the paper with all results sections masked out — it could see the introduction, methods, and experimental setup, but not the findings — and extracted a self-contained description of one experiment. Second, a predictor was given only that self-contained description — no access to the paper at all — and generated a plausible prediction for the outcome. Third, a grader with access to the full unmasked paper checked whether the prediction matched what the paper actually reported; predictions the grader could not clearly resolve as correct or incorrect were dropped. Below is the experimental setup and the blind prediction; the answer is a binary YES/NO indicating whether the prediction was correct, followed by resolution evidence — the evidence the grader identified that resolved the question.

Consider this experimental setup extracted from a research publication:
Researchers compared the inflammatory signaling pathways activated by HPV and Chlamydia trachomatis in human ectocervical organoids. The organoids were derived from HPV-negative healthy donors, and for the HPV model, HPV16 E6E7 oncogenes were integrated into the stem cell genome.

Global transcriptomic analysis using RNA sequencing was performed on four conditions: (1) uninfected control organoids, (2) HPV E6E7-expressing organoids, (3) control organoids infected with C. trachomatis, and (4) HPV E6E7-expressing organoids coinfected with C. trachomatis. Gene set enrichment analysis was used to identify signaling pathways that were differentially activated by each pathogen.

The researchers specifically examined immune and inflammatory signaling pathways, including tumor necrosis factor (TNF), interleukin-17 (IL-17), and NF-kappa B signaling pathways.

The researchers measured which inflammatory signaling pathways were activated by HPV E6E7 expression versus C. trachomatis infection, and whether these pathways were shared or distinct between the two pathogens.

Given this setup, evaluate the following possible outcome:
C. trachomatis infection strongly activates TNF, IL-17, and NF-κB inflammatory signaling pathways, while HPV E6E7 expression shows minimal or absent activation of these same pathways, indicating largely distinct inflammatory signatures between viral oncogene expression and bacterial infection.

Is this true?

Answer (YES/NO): NO